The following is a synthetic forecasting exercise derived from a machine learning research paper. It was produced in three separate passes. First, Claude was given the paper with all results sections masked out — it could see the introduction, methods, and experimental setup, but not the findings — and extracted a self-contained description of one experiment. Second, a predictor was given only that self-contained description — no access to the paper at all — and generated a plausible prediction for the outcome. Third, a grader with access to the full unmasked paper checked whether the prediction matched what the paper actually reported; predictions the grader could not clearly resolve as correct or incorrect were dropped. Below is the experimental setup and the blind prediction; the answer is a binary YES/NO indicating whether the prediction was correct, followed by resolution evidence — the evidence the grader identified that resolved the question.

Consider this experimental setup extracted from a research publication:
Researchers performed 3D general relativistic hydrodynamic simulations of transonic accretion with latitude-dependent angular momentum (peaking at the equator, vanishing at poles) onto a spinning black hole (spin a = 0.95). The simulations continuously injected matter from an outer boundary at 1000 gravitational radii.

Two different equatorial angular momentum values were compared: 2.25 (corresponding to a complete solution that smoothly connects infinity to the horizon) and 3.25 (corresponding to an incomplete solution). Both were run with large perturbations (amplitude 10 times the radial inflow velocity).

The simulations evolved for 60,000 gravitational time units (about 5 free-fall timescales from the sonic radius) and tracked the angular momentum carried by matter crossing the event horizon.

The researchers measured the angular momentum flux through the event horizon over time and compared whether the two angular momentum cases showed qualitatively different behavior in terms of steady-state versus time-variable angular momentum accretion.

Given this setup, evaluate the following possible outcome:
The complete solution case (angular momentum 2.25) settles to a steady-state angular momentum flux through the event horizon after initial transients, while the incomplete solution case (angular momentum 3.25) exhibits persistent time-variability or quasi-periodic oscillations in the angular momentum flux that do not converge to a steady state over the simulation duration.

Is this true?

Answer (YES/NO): NO